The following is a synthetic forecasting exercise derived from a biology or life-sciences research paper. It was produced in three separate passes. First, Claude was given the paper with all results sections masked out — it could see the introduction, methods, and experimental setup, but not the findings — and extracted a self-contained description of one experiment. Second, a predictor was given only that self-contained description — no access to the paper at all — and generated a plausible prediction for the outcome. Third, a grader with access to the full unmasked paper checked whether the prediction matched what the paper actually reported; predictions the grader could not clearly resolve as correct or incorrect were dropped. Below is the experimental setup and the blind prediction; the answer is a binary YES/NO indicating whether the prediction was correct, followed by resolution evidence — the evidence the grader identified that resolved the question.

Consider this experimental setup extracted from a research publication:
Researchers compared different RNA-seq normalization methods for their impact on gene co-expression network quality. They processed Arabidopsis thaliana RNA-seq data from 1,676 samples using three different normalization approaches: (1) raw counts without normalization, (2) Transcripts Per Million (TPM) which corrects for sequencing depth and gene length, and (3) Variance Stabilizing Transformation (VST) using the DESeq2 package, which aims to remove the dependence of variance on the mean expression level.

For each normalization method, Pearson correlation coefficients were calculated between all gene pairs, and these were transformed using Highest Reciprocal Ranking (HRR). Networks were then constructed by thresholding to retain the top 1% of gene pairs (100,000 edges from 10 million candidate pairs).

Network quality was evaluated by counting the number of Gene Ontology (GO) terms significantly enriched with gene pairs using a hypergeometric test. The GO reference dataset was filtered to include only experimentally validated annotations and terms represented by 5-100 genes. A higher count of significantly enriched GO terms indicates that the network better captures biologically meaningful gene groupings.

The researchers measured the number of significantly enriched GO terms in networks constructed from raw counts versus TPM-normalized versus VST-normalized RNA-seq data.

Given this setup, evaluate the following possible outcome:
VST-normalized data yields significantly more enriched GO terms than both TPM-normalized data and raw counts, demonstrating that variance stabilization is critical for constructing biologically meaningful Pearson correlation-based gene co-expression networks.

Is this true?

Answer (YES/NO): NO